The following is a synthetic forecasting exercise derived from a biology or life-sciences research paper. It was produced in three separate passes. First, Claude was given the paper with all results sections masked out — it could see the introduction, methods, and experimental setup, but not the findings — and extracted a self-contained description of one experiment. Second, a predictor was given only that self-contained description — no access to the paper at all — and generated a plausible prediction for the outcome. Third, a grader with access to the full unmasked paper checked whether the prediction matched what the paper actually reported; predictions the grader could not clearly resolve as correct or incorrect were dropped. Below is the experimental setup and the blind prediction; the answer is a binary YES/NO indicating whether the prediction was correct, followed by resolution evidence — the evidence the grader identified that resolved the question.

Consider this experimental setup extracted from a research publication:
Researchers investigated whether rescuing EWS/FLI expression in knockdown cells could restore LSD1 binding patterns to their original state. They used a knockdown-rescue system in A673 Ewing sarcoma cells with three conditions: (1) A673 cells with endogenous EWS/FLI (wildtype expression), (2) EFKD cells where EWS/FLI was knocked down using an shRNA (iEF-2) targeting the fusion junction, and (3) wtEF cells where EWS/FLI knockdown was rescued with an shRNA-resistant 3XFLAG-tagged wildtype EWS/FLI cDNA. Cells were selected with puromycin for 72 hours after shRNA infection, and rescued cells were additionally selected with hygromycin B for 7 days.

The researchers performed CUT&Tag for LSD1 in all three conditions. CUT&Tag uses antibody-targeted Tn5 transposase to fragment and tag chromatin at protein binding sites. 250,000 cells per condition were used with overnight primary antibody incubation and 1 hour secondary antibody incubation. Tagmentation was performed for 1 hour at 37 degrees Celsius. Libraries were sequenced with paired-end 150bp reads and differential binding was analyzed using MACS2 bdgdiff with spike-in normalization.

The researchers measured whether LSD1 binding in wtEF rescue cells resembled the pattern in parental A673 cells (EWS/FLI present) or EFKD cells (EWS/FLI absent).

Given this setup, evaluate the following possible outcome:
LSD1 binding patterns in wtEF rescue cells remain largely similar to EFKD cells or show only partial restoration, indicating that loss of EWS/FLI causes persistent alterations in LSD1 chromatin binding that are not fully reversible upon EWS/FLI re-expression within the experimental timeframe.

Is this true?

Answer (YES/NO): NO